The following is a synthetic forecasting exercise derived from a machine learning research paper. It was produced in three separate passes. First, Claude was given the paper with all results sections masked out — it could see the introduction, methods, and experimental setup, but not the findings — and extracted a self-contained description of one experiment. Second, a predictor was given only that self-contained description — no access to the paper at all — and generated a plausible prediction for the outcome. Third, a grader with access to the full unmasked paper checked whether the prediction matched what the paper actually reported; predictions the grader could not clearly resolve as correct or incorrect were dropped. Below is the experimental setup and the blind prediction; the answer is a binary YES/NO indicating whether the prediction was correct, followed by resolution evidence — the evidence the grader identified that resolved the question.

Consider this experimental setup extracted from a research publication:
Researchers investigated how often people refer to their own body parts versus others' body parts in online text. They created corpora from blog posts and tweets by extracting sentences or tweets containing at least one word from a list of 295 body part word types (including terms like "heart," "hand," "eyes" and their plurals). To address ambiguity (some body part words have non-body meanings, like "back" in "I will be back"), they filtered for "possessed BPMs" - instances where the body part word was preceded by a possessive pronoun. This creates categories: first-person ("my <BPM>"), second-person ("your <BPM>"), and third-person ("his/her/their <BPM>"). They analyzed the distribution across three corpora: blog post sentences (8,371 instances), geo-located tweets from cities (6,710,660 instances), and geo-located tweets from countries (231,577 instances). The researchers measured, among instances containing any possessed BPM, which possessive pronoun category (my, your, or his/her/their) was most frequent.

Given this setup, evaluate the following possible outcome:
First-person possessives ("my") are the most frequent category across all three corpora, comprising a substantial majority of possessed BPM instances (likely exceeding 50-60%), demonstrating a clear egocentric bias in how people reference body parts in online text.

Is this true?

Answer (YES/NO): YES